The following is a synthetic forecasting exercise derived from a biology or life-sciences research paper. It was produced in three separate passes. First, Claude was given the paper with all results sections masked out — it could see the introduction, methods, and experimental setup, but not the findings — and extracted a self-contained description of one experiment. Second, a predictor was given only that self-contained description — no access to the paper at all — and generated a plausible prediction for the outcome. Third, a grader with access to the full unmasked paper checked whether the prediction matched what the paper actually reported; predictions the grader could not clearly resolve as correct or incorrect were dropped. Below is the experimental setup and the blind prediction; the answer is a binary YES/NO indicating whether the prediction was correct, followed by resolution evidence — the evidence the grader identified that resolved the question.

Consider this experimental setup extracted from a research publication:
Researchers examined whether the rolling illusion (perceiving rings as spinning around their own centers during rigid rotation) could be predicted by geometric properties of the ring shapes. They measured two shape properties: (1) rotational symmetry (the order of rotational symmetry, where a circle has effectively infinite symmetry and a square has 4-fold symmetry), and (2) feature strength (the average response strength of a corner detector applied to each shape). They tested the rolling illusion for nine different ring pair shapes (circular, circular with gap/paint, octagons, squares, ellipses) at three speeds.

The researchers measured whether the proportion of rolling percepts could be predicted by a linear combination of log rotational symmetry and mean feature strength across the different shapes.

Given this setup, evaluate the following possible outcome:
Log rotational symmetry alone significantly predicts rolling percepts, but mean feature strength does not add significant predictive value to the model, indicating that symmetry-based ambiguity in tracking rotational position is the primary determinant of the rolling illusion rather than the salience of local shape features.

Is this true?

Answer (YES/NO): NO